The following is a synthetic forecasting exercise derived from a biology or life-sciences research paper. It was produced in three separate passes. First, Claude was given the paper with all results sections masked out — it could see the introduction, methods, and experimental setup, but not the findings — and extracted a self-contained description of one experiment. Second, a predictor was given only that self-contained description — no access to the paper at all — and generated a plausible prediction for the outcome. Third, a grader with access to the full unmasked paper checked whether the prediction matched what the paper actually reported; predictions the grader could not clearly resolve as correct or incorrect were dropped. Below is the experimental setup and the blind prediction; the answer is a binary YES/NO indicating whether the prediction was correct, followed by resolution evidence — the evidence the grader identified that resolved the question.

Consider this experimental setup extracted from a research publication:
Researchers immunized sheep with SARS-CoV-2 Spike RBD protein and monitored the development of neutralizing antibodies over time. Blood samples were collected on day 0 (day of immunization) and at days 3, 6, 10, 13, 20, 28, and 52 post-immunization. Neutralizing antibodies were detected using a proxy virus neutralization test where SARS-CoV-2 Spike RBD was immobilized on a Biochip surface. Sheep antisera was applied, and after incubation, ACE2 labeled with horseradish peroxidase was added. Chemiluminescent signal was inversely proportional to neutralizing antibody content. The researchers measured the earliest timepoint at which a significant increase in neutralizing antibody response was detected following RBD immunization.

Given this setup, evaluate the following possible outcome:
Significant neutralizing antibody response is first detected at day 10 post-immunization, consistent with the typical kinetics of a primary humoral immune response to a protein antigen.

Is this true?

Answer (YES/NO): YES